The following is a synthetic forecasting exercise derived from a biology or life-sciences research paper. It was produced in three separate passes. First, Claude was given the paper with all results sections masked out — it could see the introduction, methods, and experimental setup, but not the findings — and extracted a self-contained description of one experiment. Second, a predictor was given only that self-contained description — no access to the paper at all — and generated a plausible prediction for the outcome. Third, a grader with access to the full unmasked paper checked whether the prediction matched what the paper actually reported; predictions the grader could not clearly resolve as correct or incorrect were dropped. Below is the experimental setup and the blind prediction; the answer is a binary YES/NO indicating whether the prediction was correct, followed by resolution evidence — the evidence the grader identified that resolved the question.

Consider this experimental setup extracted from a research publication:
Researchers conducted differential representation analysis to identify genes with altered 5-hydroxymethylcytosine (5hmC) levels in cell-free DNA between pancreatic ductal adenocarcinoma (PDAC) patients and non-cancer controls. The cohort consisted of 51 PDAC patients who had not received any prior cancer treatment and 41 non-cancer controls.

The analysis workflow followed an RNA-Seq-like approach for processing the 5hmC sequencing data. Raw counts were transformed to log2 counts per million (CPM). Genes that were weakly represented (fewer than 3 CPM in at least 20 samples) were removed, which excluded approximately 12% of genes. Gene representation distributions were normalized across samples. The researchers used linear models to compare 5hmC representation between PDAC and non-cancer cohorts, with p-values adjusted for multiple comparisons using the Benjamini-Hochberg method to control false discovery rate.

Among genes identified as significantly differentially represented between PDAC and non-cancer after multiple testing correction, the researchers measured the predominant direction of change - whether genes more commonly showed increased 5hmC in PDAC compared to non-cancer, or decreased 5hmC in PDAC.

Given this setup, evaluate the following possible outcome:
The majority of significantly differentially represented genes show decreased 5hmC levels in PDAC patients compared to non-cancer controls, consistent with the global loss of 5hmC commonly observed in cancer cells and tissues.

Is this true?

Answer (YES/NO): NO